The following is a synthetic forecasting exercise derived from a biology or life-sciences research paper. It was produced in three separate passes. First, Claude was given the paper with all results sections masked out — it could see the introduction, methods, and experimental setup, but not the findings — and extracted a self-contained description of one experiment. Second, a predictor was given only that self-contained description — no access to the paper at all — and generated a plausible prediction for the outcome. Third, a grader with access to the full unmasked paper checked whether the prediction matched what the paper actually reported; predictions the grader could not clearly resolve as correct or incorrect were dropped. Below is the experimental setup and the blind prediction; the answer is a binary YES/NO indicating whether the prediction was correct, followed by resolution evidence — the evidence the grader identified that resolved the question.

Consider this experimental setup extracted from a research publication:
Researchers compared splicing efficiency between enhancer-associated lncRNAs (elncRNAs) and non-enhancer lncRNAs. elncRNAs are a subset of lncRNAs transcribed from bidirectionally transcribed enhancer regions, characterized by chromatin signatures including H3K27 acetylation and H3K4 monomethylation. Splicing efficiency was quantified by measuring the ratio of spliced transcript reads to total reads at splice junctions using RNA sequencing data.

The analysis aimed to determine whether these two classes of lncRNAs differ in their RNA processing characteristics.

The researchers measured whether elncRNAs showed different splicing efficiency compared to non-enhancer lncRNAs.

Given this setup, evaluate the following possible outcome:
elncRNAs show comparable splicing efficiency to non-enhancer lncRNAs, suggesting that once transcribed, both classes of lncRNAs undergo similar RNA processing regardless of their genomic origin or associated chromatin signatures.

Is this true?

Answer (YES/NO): NO